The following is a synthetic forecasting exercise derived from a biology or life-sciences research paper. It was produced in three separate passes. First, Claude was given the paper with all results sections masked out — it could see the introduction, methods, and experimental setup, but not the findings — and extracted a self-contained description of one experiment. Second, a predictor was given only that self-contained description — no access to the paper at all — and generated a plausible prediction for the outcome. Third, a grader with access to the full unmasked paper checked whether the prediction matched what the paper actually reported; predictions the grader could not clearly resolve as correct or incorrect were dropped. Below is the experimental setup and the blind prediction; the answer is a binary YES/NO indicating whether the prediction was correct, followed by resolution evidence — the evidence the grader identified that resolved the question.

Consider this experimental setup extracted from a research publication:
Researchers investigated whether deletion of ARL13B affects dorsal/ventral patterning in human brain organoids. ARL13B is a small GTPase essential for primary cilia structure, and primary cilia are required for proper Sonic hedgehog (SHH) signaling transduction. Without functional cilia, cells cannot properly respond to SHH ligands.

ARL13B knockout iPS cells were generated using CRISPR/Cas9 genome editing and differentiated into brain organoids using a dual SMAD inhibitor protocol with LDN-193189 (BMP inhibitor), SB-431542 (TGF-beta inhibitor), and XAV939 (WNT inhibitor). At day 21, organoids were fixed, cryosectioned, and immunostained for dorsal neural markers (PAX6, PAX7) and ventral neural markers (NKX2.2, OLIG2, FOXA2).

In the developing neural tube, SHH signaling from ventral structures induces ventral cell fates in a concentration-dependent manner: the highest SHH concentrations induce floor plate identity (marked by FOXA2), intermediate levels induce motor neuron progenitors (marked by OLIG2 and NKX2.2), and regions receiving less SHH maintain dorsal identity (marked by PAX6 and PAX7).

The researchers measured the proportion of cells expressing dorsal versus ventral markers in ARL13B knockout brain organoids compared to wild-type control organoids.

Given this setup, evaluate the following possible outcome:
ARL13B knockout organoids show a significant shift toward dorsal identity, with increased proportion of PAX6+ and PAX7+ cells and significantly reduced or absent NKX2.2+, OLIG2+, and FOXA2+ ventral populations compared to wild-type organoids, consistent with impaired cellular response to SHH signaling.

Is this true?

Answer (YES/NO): NO